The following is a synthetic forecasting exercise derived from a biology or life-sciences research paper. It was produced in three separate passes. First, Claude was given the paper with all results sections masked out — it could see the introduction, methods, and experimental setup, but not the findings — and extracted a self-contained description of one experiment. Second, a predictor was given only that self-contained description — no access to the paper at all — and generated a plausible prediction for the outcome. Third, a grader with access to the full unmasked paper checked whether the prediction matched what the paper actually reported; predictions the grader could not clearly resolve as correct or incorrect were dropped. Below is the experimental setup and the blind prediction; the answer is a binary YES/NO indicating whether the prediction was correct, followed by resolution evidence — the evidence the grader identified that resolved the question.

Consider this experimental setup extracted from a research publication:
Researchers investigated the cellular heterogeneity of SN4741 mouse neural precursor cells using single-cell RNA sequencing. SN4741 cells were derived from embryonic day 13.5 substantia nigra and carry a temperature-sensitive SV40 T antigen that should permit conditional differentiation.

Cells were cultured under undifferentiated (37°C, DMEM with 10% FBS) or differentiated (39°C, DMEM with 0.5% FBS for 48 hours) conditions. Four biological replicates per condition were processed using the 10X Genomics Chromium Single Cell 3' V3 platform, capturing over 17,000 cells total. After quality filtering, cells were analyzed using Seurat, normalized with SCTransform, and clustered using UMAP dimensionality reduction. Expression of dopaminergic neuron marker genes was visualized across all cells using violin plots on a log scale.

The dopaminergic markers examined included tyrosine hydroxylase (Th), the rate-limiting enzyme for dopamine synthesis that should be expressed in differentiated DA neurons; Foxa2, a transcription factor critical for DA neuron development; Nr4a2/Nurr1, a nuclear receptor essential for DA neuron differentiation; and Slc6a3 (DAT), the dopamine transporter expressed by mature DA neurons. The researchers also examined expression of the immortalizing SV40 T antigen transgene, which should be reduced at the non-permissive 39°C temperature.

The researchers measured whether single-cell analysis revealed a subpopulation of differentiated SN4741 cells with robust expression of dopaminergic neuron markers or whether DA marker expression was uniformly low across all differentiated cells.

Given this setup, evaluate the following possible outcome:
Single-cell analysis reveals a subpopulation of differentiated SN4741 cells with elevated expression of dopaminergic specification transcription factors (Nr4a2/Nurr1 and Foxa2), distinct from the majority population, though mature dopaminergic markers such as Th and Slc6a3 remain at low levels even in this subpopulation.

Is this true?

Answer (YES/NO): NO